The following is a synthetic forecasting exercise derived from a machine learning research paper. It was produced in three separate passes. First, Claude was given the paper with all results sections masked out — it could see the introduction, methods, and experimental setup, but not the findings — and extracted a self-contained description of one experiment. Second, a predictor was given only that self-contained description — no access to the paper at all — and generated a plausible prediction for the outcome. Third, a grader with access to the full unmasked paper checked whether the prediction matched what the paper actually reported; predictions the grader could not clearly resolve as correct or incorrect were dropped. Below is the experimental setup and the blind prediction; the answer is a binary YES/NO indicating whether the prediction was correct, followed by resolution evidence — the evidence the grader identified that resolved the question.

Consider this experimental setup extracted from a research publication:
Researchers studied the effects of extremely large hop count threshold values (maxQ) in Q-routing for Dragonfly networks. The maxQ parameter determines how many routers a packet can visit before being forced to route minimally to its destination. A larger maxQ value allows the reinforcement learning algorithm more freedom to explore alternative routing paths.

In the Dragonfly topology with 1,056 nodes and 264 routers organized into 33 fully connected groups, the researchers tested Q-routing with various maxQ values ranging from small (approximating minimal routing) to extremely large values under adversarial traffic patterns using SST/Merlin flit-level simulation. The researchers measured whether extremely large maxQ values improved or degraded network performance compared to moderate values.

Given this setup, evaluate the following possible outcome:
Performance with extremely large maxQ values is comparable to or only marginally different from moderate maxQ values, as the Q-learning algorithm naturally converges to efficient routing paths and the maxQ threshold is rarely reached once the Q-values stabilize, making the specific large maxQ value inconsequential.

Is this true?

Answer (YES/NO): NO